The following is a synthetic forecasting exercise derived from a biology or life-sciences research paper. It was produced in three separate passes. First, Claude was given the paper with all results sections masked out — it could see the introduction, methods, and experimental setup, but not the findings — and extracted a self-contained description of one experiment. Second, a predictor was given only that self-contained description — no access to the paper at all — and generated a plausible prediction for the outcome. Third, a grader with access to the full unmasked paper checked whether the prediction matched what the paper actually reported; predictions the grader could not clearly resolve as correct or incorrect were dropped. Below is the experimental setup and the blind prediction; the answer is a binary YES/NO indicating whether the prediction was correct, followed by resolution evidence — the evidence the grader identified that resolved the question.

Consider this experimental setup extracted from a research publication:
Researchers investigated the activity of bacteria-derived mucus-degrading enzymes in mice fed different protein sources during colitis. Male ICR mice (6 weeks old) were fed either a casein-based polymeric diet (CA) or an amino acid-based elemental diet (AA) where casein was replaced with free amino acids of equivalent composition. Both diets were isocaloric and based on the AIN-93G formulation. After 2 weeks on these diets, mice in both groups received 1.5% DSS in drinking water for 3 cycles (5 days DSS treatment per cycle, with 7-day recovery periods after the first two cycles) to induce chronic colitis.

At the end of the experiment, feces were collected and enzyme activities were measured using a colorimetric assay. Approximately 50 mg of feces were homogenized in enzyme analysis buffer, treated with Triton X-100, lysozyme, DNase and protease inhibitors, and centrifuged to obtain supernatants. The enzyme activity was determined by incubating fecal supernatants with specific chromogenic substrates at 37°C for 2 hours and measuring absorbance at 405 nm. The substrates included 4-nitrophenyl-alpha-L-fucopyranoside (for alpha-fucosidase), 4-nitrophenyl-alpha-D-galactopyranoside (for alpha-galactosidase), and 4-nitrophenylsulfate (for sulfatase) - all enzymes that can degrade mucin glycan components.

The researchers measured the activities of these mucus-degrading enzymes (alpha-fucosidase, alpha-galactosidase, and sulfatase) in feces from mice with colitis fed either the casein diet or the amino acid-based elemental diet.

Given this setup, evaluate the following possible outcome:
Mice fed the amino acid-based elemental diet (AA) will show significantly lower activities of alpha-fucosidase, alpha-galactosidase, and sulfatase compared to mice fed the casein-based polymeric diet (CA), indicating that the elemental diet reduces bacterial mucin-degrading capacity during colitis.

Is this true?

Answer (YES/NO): NO